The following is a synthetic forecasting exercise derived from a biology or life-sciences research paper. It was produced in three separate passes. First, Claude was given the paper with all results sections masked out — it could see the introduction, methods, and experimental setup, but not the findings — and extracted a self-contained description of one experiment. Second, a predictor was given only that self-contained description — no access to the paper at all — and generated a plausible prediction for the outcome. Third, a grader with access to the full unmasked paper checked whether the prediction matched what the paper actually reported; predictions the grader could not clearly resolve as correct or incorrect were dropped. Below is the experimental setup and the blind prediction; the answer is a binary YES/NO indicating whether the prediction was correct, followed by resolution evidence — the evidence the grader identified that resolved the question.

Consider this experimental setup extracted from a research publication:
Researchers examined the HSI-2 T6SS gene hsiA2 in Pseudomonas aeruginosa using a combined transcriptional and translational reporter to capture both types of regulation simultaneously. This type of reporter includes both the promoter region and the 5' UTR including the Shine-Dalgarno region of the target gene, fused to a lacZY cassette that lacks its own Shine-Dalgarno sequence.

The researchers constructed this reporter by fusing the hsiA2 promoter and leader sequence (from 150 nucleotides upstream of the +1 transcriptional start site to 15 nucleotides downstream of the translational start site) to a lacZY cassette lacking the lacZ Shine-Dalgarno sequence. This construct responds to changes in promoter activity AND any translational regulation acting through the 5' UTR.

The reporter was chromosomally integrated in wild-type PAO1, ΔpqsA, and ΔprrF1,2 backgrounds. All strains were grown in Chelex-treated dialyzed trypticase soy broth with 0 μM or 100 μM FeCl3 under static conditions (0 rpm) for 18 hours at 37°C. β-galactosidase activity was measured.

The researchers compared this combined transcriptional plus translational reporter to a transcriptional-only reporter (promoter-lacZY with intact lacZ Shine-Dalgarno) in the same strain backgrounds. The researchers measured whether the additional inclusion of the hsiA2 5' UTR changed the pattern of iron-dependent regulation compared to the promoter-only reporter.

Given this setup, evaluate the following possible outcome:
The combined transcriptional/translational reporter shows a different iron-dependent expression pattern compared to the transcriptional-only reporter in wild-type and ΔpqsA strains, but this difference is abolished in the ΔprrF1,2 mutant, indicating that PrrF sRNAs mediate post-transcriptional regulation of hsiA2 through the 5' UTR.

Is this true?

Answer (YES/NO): NO